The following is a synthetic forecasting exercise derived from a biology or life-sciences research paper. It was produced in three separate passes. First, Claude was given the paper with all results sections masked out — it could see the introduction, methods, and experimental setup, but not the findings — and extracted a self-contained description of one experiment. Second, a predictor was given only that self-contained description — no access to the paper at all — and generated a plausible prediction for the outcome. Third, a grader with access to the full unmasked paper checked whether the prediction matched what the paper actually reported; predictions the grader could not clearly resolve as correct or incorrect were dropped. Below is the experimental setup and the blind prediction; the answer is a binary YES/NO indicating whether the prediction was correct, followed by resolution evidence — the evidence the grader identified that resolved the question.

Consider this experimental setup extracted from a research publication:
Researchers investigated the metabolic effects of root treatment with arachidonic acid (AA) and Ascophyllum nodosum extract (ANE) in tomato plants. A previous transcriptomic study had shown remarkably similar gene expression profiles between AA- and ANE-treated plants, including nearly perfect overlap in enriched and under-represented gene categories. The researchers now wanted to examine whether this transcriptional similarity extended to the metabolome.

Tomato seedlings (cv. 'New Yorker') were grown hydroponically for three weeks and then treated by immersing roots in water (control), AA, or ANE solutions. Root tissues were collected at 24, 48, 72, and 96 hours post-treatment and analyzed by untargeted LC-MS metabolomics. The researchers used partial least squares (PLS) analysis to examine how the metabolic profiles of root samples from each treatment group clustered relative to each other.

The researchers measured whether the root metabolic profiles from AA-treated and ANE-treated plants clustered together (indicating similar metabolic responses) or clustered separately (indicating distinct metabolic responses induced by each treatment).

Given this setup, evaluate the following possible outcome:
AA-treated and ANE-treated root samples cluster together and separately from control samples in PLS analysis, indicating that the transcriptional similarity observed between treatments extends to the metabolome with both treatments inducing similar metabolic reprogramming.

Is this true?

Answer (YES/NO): NO